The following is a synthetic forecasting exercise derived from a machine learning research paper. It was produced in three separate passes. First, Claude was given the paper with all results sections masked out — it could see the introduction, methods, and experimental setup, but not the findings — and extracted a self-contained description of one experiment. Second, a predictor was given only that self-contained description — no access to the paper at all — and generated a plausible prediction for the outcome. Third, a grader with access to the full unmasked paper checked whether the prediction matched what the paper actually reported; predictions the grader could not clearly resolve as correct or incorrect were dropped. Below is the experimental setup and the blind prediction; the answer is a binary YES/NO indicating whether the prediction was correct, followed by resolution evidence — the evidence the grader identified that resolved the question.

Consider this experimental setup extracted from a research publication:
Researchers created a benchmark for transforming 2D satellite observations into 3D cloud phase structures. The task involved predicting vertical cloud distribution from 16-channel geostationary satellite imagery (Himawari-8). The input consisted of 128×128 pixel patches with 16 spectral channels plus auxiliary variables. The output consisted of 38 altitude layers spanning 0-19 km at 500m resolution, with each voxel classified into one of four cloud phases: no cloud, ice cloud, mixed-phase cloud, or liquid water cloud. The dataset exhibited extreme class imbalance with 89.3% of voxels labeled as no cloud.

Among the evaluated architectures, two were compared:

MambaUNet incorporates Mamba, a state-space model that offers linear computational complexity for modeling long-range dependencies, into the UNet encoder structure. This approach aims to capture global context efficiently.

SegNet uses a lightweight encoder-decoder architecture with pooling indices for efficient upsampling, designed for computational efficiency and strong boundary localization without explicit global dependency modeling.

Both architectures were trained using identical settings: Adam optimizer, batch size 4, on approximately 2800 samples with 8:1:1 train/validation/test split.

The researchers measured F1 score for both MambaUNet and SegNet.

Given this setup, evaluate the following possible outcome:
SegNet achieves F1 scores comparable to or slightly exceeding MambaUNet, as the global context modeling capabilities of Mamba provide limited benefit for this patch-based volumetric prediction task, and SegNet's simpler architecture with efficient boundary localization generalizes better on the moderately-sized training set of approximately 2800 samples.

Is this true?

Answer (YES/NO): NO